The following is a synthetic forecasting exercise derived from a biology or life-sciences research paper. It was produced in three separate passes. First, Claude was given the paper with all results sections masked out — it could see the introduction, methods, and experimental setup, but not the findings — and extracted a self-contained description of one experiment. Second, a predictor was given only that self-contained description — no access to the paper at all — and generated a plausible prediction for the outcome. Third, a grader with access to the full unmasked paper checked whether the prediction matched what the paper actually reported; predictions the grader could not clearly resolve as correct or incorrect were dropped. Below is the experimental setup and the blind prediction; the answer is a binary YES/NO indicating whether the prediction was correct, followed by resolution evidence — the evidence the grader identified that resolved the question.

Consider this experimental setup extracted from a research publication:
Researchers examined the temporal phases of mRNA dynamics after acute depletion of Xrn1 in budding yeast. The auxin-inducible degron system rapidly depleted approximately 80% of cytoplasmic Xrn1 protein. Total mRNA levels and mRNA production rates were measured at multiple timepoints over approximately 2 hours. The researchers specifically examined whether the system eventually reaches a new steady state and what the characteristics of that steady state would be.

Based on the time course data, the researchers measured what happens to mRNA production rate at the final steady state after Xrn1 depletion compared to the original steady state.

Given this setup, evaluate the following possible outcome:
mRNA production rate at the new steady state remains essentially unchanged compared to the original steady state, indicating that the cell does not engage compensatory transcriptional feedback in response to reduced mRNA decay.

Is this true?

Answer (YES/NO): NO